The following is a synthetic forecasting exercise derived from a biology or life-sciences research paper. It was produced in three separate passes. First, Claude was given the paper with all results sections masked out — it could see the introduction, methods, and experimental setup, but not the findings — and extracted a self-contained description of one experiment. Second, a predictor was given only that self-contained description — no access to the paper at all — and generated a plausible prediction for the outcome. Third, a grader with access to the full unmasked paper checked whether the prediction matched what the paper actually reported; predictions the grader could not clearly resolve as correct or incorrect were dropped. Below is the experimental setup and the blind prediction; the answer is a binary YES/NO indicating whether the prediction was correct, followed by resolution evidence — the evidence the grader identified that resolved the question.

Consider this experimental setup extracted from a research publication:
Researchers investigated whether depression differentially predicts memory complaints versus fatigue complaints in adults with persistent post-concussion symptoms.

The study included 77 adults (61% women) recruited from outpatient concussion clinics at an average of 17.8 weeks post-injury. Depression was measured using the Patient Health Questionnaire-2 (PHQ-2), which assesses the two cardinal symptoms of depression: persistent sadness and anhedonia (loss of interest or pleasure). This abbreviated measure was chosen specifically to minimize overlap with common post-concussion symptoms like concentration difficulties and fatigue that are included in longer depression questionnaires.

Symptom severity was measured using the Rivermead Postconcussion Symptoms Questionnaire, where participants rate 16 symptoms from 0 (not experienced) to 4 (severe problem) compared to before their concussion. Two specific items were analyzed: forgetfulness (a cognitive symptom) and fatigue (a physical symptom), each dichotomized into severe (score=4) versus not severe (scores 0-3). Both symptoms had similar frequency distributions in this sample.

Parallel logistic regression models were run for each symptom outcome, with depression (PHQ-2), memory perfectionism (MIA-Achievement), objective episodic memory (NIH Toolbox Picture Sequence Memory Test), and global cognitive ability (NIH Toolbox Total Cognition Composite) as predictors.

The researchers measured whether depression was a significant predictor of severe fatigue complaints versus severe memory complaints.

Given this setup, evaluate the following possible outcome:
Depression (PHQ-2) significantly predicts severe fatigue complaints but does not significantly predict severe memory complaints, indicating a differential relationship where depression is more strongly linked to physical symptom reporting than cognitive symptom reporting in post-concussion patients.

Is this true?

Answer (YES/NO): YES